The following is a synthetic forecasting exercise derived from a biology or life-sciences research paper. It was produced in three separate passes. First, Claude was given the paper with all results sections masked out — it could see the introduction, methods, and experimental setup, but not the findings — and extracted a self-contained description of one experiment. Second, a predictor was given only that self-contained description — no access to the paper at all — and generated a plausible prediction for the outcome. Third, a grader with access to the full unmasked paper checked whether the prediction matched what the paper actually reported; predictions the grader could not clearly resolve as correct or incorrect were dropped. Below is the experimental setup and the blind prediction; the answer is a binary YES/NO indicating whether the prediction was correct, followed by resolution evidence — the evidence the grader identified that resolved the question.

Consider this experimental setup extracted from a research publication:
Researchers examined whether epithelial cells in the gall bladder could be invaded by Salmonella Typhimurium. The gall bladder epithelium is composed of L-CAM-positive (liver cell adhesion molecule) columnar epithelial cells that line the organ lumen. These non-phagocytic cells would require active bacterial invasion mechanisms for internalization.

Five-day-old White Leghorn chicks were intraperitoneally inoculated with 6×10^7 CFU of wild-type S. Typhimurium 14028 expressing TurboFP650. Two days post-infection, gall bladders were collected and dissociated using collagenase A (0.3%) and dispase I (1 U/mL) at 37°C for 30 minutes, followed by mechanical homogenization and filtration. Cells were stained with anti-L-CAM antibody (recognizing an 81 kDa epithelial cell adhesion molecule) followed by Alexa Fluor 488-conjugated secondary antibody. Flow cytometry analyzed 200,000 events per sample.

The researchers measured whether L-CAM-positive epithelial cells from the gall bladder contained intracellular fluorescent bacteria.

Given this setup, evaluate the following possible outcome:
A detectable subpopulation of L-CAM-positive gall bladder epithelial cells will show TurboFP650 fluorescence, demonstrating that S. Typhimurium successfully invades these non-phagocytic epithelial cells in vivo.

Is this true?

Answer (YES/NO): YES